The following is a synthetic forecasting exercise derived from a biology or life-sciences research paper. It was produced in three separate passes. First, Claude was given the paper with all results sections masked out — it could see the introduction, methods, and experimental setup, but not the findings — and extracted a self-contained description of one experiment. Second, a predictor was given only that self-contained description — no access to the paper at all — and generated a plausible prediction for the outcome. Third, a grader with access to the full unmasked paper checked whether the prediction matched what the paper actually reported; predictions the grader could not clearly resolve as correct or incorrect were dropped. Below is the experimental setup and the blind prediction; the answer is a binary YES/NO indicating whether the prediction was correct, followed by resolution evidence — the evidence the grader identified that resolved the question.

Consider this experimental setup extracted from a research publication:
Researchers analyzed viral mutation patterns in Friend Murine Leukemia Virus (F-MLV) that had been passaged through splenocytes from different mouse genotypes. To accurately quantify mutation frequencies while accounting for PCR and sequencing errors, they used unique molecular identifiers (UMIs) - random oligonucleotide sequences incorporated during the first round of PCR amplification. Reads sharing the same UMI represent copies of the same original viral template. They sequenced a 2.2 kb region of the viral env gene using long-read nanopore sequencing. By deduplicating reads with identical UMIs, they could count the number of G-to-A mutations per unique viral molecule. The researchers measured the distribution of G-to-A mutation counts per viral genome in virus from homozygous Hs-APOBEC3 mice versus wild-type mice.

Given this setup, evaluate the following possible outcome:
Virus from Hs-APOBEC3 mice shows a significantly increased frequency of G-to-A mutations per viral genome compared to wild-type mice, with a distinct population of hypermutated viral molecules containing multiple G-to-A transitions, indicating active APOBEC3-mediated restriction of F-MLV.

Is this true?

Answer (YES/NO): YES